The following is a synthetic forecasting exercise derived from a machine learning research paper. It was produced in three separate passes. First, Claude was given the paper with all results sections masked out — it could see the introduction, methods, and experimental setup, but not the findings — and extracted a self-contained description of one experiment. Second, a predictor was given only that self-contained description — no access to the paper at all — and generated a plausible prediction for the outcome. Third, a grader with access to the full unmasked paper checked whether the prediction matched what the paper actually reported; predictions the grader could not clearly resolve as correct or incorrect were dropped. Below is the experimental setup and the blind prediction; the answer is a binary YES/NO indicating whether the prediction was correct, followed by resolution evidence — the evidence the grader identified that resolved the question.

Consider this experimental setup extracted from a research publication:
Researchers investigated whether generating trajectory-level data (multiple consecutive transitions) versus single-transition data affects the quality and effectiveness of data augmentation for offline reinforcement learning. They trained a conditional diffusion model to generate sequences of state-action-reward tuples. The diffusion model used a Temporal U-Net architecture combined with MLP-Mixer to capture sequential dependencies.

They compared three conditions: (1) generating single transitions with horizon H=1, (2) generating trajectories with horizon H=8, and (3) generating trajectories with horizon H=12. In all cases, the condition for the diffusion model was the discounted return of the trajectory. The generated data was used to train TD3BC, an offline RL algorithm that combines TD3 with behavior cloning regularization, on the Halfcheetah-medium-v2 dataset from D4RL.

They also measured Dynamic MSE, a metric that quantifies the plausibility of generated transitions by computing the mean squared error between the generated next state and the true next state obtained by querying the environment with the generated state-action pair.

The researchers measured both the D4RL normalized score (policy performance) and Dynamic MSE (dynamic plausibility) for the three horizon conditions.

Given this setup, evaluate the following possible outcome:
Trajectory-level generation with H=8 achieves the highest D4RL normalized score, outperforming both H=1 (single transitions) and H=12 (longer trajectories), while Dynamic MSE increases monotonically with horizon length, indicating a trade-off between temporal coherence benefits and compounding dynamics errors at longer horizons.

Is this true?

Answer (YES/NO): NO